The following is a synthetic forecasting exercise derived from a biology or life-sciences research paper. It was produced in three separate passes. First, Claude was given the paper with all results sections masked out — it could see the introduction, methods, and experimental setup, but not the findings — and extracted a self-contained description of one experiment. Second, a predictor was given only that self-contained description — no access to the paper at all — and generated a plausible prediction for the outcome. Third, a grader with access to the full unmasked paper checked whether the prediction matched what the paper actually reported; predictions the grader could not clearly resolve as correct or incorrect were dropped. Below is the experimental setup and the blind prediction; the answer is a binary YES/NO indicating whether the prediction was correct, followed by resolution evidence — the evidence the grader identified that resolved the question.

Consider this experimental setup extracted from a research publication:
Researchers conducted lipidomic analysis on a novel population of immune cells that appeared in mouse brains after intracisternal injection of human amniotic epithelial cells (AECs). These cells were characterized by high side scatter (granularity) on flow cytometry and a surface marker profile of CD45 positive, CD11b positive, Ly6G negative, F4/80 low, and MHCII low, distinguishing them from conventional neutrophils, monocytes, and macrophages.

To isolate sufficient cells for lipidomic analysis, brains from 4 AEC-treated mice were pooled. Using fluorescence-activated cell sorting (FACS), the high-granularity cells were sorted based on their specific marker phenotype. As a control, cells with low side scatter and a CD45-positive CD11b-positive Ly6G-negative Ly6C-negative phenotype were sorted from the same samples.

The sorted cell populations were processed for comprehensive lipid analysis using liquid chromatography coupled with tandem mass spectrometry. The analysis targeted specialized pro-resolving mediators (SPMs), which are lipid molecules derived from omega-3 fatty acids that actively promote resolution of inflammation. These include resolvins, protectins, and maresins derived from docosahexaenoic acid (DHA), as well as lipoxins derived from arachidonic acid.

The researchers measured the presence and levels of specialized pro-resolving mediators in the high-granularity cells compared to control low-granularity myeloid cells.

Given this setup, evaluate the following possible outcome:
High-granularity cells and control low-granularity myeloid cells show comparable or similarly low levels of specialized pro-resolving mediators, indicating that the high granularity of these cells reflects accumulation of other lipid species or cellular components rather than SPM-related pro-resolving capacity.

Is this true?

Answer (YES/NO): NO